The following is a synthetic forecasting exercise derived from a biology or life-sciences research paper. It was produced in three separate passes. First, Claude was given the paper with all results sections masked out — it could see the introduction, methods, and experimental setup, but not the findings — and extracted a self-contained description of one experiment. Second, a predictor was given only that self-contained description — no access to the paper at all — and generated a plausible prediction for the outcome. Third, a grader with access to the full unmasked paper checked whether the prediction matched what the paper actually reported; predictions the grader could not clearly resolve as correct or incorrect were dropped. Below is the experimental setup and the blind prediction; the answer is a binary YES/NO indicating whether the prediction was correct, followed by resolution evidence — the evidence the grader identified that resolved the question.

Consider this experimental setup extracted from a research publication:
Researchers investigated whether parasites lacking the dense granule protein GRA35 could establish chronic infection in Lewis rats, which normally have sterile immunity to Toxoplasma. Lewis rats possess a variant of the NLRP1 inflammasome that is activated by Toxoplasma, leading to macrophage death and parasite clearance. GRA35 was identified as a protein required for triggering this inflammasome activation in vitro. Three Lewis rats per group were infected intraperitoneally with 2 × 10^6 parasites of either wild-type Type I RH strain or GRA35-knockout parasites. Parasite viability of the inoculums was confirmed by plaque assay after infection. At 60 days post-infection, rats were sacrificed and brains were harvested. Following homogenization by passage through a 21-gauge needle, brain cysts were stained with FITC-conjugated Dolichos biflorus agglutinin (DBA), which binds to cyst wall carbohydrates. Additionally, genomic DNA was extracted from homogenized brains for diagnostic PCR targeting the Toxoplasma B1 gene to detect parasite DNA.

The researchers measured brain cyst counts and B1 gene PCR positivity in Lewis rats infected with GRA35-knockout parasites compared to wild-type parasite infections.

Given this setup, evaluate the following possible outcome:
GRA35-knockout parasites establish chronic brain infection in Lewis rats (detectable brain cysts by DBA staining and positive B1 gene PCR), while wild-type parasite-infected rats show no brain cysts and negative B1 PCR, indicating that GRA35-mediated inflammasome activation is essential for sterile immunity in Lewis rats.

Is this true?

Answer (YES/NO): NO